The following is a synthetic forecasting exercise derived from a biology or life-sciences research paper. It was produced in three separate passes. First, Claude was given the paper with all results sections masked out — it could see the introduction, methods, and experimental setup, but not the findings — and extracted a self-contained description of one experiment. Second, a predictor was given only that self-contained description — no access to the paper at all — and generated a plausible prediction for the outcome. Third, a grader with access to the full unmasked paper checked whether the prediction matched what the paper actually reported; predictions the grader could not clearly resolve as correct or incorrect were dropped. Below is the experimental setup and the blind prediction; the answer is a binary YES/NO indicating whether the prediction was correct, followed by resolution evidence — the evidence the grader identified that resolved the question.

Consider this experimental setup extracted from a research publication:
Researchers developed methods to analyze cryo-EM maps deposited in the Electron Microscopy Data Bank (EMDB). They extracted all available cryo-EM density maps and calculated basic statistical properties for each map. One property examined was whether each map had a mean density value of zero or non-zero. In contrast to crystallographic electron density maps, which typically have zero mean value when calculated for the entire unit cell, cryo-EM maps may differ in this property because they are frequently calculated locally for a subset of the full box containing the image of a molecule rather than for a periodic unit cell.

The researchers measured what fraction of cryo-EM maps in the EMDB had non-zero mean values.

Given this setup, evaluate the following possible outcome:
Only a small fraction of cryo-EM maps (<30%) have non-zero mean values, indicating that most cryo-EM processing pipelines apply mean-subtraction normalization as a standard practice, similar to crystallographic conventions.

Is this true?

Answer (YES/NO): NO